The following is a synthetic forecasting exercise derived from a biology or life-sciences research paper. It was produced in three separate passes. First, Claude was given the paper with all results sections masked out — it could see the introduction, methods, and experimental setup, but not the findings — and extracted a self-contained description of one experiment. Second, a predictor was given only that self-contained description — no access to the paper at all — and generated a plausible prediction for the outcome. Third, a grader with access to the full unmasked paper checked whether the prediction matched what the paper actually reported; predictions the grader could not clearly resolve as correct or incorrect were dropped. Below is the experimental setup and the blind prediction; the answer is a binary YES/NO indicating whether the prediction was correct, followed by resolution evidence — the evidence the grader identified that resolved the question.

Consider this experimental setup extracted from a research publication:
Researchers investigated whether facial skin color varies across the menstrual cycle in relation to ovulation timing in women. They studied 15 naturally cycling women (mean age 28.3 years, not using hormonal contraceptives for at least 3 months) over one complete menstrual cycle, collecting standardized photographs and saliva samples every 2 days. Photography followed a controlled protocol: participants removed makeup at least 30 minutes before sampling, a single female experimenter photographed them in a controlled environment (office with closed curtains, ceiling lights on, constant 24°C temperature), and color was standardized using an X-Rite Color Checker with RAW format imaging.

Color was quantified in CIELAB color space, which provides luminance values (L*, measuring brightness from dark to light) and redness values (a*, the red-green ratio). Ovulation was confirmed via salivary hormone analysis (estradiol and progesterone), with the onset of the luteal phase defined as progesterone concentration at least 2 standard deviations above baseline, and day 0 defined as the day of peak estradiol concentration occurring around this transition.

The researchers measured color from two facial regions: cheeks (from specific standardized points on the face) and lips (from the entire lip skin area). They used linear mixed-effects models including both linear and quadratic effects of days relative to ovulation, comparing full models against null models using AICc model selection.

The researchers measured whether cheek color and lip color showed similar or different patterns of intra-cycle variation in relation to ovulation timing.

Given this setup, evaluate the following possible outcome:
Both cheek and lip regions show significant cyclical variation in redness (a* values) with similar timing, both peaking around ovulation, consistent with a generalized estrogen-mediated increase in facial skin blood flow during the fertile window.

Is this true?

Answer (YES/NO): NO